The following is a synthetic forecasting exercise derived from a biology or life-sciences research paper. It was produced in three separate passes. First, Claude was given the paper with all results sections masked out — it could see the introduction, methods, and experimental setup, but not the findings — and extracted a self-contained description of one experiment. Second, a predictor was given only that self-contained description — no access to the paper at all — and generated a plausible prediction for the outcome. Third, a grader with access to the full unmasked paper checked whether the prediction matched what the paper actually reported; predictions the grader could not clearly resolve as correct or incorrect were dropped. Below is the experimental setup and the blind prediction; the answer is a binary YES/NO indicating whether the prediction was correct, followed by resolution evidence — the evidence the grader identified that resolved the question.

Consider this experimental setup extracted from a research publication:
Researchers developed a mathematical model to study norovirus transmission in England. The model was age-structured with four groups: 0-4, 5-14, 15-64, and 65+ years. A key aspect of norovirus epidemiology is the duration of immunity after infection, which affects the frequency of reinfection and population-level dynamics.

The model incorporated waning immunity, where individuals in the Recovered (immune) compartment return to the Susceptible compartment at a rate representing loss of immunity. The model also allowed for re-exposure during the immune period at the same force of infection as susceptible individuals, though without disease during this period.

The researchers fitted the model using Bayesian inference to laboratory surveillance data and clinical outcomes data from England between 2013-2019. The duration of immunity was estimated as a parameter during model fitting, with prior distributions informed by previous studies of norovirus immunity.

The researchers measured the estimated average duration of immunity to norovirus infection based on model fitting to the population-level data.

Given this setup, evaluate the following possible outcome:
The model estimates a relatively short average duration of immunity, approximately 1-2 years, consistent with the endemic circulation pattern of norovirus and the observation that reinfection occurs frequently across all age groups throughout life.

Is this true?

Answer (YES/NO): NO